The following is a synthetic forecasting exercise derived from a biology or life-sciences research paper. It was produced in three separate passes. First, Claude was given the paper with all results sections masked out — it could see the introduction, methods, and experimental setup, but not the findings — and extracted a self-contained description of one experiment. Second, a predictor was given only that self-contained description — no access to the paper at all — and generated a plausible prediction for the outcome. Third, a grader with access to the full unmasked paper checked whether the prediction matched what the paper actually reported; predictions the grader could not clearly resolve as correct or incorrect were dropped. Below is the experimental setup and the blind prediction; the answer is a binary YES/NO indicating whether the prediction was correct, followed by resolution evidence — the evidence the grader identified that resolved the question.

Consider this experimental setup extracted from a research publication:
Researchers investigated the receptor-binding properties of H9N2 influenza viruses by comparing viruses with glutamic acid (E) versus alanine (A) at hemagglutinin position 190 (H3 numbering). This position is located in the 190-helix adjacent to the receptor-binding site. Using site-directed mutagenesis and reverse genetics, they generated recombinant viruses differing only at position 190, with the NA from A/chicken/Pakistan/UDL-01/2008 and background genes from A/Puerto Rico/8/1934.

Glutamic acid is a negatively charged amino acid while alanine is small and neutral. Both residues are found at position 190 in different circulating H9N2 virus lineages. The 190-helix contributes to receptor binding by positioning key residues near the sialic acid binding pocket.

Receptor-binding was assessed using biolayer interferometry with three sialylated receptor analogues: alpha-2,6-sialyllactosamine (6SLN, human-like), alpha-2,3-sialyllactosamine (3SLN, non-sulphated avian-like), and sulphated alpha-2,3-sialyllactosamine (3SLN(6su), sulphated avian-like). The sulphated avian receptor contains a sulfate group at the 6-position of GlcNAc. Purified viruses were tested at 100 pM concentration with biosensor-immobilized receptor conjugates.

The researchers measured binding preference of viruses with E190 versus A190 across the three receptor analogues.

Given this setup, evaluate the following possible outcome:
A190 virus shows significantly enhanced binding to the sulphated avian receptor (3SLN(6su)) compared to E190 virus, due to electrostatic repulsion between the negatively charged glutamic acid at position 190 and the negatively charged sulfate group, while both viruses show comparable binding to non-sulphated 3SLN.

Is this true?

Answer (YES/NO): NO